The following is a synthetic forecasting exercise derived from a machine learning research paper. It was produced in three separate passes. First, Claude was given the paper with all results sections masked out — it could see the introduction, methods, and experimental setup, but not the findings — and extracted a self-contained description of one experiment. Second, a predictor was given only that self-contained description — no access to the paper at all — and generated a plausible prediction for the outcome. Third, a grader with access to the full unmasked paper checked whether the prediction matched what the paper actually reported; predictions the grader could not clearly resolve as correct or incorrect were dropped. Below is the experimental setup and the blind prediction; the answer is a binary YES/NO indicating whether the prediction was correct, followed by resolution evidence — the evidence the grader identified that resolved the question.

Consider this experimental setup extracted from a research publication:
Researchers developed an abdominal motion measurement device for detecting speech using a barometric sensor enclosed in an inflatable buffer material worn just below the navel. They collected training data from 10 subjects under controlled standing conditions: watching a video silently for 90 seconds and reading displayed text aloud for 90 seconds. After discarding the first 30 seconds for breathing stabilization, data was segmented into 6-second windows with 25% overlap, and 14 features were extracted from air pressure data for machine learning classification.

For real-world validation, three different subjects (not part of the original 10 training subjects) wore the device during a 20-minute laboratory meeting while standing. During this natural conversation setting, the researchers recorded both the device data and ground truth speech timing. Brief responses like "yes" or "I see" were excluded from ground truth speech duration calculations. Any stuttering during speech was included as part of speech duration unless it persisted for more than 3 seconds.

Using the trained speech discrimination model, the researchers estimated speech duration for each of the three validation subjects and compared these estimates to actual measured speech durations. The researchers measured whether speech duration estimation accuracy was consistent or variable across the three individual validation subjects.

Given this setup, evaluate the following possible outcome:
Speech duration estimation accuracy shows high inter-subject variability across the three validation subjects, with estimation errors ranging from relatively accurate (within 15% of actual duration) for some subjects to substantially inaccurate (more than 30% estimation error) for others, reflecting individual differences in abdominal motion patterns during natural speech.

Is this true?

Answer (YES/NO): NO